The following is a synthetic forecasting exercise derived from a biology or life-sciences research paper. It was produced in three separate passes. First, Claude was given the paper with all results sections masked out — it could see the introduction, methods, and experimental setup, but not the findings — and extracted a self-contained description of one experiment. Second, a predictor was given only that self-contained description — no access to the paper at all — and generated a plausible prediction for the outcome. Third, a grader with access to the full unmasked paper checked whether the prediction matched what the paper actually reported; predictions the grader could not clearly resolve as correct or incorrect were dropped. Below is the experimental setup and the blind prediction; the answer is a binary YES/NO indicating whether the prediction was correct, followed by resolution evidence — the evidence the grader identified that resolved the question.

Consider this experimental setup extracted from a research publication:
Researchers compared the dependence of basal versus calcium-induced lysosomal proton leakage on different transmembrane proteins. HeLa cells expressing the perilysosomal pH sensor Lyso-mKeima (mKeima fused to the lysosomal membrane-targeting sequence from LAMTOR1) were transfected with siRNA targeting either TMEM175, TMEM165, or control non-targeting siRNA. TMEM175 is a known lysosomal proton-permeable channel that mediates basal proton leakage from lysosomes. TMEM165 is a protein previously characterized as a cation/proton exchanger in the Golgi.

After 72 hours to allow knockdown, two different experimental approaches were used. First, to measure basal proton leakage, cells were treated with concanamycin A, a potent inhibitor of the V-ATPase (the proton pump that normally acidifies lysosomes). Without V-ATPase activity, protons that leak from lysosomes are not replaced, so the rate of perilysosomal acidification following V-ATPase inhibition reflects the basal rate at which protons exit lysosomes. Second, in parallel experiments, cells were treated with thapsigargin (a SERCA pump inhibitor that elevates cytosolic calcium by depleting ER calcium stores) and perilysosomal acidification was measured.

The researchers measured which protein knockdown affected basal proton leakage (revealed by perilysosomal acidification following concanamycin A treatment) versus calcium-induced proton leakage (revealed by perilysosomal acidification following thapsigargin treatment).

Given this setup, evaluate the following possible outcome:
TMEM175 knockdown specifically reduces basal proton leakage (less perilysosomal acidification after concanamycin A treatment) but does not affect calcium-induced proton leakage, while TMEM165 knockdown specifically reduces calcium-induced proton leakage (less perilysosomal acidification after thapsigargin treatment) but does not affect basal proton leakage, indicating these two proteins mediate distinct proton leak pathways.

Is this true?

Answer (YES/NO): YES